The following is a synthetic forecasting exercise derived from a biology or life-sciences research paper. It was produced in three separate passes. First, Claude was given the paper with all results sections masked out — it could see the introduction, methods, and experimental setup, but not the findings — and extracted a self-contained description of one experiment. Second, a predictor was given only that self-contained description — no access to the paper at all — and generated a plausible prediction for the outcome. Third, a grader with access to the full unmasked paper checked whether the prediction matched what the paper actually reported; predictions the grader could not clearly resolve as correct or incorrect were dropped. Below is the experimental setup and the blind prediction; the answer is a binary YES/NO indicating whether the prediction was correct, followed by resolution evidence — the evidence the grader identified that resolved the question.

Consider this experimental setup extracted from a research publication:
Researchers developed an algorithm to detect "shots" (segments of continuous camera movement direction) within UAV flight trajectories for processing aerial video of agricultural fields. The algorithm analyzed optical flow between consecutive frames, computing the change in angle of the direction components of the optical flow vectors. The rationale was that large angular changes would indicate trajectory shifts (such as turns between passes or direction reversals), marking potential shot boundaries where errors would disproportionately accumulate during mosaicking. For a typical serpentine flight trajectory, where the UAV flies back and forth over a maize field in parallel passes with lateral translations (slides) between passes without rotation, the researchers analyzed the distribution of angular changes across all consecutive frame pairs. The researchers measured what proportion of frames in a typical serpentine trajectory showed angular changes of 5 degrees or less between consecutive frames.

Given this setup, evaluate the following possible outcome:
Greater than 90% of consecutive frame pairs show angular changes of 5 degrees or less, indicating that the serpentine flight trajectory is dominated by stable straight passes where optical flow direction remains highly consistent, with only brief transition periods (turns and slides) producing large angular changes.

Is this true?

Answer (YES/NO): YES